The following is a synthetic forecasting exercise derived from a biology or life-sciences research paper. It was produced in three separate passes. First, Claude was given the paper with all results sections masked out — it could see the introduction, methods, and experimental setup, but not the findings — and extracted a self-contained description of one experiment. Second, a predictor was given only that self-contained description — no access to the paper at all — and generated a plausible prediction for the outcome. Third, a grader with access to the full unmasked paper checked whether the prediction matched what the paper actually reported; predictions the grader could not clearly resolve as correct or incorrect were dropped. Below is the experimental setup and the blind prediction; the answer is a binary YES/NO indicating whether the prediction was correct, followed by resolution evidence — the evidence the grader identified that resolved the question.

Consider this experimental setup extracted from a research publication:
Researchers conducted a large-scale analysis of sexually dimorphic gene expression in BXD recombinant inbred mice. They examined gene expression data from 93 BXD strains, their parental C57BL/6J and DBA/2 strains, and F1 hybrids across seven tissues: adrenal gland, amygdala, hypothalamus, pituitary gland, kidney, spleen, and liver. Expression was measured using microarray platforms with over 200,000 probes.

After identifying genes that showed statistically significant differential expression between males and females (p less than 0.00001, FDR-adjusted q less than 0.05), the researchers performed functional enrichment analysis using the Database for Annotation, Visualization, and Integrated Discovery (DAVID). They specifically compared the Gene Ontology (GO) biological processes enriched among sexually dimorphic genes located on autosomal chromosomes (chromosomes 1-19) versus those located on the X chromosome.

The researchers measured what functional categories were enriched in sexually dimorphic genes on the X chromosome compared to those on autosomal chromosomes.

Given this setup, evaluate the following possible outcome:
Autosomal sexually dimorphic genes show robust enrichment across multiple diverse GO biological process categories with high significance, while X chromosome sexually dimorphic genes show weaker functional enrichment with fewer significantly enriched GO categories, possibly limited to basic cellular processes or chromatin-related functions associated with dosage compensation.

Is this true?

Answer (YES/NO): NO